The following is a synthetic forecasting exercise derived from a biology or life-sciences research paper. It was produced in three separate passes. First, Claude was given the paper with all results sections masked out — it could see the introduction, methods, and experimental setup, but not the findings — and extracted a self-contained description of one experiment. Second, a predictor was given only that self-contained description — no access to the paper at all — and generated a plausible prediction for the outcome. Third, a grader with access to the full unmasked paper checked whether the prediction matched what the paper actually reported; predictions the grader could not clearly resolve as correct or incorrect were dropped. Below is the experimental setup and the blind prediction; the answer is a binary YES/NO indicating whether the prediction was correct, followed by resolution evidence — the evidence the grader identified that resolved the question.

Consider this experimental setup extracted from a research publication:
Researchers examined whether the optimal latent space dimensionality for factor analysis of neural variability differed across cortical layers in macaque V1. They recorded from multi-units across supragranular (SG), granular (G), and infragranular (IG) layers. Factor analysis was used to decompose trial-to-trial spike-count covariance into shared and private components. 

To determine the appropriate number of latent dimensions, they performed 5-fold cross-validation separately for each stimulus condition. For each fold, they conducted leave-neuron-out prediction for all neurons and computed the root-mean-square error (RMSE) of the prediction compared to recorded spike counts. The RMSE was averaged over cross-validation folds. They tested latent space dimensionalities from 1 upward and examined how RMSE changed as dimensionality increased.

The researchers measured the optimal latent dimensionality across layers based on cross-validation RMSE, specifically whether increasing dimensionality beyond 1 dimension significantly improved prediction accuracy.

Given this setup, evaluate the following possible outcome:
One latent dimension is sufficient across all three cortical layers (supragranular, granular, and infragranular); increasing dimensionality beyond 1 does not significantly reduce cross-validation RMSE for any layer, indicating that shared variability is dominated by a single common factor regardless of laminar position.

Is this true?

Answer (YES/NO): YES